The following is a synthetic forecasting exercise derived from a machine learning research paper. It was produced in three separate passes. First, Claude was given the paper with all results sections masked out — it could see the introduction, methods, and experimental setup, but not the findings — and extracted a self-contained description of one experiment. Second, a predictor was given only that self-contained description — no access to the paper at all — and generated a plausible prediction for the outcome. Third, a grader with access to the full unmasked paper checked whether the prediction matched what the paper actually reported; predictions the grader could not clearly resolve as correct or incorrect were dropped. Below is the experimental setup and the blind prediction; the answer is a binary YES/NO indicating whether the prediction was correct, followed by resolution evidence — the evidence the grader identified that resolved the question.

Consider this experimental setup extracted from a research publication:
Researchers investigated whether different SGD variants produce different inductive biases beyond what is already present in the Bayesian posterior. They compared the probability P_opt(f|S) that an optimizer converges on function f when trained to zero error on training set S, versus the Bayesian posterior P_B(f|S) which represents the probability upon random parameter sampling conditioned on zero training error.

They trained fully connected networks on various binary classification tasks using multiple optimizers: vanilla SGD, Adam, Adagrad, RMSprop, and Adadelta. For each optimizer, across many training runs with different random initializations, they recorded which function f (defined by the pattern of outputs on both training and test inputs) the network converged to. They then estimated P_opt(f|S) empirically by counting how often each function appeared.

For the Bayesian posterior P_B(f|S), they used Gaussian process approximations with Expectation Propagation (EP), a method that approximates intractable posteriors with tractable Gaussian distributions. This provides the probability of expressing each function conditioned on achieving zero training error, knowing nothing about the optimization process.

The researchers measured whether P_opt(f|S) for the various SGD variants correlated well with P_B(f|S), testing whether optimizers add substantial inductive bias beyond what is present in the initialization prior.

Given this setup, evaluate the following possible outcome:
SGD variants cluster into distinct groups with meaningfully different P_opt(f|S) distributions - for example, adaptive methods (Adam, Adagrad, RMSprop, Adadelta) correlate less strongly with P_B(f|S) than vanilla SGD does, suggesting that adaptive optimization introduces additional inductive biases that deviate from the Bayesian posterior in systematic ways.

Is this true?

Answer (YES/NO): NO